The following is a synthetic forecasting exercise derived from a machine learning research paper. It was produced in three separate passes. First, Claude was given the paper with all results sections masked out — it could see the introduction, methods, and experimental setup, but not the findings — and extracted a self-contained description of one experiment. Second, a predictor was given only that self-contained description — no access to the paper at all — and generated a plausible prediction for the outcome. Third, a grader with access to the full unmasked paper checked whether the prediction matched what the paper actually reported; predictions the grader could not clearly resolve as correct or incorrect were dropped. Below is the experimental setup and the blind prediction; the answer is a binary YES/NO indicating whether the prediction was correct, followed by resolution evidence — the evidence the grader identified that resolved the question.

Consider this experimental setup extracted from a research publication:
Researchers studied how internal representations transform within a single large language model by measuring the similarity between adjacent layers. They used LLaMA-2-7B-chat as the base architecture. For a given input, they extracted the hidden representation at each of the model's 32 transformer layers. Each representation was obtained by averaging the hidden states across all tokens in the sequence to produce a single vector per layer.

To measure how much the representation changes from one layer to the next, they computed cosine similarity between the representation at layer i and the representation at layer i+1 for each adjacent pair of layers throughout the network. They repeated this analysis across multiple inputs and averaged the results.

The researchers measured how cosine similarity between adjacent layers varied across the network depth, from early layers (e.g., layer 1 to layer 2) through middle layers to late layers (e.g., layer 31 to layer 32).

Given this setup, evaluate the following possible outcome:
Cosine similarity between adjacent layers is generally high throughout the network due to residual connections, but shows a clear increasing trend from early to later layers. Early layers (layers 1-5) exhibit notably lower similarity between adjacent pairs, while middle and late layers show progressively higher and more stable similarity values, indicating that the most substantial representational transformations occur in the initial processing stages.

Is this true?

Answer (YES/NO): NO